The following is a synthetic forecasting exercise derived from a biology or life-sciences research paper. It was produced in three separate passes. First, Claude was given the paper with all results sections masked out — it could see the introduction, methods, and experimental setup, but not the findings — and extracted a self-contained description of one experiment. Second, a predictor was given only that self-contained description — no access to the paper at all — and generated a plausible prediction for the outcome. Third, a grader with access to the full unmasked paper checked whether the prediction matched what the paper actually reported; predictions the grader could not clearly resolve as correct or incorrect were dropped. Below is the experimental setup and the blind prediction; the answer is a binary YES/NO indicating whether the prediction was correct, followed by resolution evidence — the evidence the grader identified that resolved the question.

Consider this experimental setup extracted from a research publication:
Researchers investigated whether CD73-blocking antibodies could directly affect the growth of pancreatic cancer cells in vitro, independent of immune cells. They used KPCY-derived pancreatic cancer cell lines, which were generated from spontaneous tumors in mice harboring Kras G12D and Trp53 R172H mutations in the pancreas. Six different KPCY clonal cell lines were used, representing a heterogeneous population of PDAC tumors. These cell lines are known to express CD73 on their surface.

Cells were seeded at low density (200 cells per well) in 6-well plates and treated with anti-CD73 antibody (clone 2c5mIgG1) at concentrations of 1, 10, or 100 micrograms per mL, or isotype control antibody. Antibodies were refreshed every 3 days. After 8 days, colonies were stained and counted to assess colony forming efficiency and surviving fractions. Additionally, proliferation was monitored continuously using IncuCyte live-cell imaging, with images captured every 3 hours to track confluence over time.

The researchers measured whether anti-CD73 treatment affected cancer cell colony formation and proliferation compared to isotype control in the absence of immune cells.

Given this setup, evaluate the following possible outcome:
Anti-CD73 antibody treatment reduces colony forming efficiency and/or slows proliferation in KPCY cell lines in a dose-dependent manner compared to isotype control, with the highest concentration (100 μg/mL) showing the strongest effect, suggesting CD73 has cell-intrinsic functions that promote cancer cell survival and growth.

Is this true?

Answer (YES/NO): NO